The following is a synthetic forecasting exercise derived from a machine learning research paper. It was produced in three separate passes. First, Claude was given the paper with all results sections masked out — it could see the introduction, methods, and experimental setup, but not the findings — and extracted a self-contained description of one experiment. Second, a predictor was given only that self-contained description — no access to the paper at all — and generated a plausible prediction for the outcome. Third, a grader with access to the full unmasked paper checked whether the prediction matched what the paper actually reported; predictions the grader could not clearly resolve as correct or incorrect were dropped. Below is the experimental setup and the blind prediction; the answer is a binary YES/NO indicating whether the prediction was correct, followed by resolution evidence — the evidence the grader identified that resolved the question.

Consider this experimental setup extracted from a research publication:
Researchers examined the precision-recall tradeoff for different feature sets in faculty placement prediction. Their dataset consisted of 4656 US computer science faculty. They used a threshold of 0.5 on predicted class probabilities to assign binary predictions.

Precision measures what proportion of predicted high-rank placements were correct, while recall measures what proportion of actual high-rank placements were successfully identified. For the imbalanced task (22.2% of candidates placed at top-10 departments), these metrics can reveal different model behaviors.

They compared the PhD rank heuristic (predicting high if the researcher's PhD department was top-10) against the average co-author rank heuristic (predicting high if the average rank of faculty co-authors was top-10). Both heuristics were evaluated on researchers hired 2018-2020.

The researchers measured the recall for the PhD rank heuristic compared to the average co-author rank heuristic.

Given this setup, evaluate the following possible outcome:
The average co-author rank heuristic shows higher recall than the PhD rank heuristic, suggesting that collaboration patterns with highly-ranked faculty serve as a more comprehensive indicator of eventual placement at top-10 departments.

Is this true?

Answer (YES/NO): NO